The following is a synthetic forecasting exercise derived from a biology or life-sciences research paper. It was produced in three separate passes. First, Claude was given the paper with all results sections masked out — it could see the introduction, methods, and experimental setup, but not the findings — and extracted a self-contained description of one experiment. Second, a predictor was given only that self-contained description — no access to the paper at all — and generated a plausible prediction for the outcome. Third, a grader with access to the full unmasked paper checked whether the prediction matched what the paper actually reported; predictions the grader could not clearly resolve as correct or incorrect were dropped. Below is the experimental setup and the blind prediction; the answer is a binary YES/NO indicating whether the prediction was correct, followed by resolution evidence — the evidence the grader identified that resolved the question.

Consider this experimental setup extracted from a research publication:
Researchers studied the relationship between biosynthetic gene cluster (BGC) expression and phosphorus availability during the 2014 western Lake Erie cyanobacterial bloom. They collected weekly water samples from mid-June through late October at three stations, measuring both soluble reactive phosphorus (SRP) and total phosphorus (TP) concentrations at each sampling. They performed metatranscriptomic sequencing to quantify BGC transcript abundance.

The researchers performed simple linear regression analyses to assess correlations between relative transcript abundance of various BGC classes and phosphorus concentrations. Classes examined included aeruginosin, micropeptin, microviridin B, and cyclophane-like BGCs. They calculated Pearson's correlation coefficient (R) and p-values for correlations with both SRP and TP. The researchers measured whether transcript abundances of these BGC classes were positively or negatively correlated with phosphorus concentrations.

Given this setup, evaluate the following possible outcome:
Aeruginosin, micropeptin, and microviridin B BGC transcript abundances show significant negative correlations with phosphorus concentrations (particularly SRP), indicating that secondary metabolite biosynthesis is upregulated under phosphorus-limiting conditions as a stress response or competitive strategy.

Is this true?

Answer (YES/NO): NO